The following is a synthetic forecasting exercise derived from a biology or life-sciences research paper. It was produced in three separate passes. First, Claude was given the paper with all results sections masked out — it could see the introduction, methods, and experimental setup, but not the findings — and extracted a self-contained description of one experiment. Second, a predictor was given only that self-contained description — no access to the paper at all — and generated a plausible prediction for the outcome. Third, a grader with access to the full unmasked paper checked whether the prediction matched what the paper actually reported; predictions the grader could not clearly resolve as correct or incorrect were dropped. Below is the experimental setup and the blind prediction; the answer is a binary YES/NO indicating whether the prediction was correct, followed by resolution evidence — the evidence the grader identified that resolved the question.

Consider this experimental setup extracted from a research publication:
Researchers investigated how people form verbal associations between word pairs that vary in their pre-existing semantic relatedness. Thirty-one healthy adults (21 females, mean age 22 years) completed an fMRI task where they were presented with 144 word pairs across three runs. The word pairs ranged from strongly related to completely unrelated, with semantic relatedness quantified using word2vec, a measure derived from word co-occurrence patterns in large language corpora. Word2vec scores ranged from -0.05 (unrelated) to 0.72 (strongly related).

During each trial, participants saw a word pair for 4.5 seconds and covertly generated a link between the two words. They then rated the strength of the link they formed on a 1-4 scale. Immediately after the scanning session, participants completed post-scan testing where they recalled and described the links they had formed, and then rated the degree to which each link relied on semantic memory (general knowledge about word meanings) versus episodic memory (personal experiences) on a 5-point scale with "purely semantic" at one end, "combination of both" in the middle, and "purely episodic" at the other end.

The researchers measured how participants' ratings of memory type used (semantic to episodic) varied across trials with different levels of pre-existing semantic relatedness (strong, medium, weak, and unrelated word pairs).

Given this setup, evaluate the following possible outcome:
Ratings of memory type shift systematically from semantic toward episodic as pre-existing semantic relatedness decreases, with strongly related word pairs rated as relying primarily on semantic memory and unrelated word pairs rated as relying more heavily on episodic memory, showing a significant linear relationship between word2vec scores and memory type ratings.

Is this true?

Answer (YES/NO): NO